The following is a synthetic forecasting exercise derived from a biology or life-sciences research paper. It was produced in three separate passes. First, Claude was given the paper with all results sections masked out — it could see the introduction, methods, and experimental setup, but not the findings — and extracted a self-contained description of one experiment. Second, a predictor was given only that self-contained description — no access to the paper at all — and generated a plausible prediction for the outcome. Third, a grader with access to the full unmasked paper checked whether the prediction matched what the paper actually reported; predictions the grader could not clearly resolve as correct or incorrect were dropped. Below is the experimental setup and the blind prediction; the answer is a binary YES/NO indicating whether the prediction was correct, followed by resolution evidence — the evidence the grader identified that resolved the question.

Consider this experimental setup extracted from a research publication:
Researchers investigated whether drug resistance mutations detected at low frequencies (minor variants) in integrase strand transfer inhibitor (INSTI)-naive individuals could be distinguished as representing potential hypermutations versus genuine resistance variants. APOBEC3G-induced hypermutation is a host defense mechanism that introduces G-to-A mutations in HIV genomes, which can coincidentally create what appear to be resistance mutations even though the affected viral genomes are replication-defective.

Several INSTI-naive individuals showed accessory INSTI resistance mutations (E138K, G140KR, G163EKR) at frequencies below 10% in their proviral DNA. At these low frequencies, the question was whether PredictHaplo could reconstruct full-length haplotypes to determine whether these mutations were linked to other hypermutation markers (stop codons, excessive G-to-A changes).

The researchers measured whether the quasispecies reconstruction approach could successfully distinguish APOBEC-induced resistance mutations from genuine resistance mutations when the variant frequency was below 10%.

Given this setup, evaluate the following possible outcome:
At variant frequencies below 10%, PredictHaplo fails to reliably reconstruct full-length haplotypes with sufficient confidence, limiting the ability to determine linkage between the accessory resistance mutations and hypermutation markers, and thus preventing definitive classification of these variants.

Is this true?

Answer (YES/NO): YES